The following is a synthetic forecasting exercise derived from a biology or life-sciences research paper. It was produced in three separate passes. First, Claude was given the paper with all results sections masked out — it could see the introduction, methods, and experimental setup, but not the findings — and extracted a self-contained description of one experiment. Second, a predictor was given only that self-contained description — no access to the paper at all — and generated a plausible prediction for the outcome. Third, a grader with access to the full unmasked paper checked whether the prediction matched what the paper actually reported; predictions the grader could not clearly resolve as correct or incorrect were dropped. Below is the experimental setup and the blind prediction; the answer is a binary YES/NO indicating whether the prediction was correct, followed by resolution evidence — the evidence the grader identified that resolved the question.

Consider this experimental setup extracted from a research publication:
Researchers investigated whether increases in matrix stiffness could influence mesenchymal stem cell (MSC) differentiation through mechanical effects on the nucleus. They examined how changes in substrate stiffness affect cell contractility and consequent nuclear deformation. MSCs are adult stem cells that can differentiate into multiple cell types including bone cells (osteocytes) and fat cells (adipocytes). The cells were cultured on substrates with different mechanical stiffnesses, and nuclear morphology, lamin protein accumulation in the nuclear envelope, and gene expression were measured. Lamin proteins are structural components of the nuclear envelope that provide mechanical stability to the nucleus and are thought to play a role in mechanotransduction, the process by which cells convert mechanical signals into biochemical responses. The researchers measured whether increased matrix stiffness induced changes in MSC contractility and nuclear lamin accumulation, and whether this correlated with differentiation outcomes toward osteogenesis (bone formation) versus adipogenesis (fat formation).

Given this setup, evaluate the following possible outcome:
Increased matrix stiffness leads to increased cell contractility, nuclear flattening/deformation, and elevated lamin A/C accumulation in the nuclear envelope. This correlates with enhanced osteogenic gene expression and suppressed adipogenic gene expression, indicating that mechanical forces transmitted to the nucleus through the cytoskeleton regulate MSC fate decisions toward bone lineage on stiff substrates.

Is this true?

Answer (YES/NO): YES